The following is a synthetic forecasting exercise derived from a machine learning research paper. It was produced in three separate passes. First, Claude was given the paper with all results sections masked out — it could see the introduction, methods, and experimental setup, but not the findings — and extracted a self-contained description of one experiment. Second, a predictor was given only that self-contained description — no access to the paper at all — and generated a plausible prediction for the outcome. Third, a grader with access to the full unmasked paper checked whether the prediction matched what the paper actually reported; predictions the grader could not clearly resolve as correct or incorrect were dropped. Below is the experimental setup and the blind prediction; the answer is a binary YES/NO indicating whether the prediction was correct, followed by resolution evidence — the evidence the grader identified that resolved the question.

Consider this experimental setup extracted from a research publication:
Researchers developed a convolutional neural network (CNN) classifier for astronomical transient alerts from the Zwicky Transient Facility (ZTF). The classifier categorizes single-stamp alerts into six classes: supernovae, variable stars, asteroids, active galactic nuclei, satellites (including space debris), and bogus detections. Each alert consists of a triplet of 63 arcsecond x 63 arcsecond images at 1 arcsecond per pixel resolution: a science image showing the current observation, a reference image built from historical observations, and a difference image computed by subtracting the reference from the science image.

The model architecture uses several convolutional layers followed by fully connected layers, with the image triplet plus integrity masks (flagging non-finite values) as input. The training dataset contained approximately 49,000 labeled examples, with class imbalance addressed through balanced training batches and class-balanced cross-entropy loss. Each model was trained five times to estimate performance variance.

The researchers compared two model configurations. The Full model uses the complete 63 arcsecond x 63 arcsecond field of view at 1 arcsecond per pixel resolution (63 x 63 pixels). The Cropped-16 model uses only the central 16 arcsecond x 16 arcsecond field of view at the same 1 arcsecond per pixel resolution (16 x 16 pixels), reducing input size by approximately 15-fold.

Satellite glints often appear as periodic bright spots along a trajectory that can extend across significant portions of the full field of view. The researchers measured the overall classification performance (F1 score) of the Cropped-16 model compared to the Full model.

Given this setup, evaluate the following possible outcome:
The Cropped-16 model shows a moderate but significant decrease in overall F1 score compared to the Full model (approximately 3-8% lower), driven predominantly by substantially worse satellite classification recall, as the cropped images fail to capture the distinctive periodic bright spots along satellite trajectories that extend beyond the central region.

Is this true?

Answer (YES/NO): YES